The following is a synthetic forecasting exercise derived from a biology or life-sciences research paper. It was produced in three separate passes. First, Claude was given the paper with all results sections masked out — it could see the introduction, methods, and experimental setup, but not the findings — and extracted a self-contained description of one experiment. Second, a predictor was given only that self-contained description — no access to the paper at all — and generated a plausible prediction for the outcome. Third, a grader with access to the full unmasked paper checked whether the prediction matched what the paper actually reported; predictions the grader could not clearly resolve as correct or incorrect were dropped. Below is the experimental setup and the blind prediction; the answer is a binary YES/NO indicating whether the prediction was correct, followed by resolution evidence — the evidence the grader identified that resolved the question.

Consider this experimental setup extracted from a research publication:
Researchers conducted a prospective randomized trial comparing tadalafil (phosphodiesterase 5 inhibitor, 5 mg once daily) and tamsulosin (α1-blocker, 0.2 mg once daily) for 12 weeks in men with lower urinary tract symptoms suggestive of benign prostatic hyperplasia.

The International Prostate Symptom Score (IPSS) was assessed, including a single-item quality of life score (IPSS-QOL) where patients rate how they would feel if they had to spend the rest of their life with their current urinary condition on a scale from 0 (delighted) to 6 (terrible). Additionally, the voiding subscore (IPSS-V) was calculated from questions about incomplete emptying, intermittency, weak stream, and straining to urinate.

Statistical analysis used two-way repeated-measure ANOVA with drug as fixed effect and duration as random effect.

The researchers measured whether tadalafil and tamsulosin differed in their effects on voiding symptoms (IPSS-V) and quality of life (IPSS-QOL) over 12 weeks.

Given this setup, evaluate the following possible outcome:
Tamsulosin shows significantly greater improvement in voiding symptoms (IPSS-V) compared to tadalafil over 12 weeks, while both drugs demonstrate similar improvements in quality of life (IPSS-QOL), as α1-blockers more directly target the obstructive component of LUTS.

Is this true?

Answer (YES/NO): NO